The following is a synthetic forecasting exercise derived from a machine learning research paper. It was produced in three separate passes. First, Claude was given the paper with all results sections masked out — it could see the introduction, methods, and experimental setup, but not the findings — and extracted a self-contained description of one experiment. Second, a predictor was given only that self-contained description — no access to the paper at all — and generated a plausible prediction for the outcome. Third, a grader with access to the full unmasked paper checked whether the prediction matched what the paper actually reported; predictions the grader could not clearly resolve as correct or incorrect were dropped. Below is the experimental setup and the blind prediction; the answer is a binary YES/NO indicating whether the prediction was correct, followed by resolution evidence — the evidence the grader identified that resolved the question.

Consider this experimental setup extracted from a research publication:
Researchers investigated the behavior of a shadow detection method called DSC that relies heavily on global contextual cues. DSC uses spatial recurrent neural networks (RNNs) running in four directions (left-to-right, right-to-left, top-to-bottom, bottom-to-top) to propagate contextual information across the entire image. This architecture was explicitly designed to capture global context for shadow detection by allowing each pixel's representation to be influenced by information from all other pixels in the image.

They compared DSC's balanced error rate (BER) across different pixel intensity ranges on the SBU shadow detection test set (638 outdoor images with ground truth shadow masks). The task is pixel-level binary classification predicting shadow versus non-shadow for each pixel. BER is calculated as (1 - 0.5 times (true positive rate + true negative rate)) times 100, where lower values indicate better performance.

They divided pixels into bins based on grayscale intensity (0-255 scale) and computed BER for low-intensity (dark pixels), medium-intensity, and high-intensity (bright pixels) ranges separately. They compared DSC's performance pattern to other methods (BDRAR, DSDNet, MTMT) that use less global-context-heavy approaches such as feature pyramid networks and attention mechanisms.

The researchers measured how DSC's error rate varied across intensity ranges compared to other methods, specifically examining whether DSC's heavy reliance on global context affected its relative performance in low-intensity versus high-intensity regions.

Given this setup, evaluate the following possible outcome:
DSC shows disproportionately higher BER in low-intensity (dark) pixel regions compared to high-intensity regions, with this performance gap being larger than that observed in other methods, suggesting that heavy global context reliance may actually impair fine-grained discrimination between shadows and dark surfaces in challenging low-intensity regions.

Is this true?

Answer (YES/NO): YES